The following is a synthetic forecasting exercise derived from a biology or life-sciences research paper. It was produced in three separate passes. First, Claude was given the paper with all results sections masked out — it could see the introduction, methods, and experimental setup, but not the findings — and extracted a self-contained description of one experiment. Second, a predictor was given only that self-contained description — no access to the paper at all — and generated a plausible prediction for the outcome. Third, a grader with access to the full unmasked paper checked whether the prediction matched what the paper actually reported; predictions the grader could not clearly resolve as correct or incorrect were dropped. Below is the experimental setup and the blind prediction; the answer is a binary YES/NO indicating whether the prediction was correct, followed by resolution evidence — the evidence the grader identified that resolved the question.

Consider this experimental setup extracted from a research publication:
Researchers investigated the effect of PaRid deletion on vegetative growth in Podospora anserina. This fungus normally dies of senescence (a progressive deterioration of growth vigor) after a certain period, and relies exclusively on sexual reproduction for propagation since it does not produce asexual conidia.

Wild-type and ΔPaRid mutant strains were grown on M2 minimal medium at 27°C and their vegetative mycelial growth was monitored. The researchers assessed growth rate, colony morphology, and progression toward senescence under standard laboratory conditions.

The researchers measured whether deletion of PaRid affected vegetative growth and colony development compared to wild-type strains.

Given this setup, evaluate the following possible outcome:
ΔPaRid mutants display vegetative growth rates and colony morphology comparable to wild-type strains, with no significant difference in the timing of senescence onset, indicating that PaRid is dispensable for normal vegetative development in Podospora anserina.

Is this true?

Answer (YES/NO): YES